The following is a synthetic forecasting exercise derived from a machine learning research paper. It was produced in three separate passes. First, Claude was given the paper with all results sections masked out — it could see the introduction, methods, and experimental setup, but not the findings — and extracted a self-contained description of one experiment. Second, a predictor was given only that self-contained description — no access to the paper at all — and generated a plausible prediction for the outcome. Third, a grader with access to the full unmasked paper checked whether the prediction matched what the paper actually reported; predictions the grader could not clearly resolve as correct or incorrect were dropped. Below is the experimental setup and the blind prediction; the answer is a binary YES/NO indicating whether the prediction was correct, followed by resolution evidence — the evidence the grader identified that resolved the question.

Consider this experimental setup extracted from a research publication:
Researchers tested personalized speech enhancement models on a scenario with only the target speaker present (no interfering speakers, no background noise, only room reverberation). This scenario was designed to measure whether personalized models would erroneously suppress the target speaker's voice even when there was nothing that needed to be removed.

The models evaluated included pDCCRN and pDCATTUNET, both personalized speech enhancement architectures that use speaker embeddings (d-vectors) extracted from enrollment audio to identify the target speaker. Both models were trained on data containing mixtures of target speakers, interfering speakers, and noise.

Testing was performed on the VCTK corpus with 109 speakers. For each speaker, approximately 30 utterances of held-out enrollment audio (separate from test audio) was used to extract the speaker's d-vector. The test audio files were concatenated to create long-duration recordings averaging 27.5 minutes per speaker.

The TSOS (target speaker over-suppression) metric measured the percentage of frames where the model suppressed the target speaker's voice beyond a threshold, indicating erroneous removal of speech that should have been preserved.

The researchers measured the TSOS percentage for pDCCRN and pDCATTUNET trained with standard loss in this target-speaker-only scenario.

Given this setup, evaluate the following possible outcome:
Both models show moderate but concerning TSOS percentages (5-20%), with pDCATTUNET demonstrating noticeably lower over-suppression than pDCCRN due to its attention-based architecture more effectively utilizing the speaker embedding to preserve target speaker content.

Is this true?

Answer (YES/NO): NO